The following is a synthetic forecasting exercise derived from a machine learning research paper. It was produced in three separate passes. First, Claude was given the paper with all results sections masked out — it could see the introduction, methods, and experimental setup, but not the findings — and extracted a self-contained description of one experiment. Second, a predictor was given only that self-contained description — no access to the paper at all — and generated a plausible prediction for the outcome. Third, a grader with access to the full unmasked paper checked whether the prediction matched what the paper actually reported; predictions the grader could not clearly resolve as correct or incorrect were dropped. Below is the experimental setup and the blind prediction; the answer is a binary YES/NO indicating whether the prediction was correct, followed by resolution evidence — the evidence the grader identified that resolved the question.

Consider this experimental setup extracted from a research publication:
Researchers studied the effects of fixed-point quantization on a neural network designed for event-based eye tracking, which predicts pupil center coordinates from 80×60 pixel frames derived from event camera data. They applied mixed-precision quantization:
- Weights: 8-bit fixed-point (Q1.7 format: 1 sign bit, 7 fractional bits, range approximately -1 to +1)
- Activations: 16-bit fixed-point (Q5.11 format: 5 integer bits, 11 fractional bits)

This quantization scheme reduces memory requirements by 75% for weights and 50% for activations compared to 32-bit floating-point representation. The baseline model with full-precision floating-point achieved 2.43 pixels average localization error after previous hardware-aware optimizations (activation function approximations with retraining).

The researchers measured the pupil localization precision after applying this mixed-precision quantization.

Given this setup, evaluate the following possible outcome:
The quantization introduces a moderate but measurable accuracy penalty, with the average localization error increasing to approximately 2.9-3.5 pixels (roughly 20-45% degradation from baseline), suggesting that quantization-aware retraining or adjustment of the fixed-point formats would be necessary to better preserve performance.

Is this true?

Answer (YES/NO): NO